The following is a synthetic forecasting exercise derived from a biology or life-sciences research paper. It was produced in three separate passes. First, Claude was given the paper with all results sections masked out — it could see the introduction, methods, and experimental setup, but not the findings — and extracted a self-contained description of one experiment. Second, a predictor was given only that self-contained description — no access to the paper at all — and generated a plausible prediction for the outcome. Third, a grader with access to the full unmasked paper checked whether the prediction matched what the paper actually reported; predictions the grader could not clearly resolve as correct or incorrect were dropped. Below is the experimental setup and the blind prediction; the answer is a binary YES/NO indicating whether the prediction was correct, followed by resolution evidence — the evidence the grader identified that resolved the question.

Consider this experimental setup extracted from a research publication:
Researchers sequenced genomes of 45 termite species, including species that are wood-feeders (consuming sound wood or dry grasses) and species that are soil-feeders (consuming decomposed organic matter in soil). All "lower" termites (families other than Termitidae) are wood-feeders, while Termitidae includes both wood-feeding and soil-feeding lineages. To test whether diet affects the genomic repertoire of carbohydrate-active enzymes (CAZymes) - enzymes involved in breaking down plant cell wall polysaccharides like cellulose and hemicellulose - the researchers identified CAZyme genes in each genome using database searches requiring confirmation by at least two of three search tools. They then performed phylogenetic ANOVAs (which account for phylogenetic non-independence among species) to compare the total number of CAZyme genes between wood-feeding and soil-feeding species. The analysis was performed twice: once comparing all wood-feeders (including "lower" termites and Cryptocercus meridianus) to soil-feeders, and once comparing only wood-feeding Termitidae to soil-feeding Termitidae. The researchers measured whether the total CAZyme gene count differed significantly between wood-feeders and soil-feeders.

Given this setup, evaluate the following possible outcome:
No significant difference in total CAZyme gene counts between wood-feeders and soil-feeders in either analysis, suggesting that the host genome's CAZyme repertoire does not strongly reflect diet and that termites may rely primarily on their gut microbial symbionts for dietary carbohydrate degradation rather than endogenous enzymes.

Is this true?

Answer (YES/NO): NO